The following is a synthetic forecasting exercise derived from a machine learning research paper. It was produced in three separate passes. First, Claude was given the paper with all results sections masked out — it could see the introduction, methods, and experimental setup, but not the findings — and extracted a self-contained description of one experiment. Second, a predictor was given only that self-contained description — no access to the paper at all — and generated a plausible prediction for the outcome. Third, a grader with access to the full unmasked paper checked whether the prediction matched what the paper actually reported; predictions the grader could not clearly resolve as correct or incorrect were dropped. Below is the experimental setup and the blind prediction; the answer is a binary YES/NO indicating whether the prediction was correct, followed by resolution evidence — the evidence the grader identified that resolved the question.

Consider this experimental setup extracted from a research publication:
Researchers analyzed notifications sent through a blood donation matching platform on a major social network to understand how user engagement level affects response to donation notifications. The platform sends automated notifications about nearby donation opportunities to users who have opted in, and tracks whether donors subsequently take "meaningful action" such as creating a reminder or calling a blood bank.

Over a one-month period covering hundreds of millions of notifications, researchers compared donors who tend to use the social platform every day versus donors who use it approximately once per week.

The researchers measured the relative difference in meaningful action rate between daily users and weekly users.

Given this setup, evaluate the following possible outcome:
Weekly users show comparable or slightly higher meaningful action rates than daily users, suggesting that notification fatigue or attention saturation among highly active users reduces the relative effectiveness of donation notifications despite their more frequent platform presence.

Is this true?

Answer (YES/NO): NO